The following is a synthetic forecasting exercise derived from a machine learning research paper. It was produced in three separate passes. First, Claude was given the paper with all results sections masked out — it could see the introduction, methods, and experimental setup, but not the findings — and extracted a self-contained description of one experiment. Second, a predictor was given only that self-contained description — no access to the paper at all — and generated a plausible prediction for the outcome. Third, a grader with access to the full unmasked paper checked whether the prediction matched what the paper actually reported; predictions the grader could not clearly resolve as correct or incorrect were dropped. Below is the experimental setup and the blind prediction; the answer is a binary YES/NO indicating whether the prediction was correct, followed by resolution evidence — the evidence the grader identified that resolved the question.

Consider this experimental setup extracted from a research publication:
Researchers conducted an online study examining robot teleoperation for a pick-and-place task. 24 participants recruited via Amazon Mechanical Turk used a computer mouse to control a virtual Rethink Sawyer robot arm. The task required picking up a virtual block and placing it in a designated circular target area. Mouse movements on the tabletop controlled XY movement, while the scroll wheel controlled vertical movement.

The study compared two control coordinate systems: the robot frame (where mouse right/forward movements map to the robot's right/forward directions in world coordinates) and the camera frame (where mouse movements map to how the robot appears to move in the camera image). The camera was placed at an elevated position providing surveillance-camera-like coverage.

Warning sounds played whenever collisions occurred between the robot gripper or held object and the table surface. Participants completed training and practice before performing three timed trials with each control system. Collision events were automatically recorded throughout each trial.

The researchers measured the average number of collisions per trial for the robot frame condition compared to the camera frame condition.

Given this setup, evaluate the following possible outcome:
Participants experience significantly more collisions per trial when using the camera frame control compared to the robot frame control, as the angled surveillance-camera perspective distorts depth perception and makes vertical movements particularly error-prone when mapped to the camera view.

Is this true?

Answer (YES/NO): NO